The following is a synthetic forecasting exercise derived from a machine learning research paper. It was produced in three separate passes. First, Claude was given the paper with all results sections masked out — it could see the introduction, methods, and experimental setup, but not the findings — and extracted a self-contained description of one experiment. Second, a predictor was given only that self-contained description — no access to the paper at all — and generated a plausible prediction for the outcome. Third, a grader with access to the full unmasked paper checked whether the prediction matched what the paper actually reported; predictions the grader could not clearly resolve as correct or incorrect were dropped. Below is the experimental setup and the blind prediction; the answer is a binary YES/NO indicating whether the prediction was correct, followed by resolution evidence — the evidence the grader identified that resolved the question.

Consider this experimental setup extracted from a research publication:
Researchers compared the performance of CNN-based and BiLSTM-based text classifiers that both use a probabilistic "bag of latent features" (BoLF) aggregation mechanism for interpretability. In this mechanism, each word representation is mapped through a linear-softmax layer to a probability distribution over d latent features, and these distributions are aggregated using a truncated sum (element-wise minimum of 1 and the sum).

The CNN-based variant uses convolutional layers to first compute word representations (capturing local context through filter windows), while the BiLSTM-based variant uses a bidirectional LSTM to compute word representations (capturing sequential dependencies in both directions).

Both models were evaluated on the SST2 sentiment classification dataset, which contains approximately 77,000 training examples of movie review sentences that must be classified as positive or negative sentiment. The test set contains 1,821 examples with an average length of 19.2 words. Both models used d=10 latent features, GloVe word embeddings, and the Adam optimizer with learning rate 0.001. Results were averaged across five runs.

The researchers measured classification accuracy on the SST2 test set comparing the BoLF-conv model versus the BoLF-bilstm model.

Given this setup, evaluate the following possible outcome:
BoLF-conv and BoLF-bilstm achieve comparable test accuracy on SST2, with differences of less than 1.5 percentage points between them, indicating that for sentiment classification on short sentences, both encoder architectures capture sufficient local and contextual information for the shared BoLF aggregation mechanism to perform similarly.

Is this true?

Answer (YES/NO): YES